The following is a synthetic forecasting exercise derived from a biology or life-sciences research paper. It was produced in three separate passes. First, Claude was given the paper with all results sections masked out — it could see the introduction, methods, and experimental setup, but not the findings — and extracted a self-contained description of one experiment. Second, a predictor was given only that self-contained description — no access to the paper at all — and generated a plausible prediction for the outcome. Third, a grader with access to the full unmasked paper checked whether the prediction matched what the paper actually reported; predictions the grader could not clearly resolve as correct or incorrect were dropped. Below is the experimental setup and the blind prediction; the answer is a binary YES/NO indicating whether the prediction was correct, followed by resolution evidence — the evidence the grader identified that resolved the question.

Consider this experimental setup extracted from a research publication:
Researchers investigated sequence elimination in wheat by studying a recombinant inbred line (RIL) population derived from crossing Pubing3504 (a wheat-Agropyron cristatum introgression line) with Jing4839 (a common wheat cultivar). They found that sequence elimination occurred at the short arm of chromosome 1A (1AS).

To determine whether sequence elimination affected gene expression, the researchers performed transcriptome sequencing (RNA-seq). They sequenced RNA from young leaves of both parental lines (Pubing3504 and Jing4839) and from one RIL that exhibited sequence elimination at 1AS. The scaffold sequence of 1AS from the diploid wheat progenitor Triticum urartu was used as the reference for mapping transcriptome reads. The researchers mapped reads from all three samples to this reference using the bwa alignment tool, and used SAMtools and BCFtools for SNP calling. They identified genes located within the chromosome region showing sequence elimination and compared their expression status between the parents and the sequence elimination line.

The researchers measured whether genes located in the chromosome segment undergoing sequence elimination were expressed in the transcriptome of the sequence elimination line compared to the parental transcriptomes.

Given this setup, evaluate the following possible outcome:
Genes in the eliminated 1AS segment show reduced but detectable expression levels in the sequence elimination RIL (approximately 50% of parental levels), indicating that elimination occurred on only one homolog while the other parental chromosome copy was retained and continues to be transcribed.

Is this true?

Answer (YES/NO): NO